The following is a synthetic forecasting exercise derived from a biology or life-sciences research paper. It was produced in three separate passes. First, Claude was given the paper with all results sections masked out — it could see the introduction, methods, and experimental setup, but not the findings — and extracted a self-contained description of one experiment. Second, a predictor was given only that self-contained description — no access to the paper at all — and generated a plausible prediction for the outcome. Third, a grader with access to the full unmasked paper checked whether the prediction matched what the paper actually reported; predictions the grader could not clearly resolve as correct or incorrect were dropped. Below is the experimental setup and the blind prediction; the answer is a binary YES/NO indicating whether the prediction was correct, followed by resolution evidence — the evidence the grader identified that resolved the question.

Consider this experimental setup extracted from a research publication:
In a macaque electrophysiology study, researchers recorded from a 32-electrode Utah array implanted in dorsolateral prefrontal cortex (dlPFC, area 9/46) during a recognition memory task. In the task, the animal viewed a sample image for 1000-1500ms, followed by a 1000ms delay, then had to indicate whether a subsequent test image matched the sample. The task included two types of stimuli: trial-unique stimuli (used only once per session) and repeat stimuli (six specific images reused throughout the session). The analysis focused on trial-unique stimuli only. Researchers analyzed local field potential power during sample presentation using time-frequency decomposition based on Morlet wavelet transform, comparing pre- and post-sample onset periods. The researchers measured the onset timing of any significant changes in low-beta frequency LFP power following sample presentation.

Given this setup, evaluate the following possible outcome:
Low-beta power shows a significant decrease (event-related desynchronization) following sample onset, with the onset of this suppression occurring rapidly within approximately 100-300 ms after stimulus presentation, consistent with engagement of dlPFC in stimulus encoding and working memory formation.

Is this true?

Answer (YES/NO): NO